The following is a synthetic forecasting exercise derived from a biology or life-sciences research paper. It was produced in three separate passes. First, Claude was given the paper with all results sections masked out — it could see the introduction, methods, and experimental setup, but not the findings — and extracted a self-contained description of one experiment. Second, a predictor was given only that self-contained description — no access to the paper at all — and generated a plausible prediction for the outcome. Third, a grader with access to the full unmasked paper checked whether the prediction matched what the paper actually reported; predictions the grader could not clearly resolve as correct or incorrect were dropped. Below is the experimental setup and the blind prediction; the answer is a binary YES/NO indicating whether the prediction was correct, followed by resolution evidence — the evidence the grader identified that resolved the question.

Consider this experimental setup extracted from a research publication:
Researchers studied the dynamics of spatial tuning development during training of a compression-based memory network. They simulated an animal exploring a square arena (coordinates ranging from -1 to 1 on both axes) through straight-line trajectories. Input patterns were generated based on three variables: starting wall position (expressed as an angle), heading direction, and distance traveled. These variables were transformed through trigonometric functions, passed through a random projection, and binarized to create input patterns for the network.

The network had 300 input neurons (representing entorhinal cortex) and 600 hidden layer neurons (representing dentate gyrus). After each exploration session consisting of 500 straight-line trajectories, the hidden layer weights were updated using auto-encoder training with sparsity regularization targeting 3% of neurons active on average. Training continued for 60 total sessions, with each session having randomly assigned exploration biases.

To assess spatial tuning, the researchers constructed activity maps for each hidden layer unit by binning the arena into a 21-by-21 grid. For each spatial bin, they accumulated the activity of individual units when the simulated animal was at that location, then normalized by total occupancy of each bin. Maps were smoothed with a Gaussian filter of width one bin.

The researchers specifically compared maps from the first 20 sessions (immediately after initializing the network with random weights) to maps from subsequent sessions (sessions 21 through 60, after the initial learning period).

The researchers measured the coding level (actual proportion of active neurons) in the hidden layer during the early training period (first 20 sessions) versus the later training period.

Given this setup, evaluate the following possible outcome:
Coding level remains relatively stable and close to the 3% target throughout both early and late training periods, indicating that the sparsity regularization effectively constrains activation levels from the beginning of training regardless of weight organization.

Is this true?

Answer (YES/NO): NO